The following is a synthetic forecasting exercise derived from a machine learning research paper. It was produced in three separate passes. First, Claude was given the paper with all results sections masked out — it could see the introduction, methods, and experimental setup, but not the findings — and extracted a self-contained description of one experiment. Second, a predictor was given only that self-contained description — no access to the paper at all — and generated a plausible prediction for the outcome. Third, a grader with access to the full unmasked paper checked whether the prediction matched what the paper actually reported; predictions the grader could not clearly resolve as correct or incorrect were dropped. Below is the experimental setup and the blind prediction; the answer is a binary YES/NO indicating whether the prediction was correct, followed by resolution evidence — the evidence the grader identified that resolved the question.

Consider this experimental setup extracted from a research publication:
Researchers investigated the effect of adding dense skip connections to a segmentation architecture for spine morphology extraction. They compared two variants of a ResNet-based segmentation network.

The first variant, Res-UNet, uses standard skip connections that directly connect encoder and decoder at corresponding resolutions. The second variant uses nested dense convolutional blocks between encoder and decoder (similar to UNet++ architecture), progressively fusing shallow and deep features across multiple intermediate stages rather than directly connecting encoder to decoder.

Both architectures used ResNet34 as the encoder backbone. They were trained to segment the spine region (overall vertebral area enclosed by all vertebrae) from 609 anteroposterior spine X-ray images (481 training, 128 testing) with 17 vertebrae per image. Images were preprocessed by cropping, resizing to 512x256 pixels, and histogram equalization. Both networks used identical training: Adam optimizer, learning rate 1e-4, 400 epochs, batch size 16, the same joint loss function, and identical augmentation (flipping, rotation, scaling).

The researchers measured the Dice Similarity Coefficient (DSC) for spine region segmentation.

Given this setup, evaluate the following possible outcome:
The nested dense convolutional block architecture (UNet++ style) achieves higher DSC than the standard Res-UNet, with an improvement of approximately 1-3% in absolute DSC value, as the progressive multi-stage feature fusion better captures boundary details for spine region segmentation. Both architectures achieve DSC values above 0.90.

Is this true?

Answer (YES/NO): NO